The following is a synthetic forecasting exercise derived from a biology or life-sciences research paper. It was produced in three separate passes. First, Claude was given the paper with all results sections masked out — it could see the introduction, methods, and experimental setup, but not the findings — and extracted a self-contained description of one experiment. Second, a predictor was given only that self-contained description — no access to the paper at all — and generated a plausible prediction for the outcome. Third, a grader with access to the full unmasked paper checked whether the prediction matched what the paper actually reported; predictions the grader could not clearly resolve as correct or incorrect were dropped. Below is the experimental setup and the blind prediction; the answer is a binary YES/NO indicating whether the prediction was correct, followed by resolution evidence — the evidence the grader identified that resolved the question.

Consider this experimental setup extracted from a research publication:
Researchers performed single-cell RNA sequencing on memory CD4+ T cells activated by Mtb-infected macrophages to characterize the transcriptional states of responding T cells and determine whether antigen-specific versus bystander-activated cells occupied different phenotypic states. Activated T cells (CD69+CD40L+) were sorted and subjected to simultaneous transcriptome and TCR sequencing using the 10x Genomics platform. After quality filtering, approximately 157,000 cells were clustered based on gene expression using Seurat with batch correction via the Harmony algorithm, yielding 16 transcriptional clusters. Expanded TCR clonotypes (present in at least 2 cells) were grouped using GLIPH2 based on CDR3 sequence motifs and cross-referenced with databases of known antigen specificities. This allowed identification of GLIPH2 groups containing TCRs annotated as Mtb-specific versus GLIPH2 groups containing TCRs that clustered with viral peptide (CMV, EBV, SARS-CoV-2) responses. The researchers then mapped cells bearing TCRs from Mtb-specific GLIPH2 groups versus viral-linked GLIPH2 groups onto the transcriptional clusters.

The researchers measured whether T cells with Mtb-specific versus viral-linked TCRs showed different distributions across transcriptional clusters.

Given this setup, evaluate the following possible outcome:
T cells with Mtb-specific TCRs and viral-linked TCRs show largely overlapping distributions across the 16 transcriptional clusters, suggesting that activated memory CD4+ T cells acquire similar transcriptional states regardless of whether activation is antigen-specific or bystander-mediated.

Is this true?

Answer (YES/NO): NO